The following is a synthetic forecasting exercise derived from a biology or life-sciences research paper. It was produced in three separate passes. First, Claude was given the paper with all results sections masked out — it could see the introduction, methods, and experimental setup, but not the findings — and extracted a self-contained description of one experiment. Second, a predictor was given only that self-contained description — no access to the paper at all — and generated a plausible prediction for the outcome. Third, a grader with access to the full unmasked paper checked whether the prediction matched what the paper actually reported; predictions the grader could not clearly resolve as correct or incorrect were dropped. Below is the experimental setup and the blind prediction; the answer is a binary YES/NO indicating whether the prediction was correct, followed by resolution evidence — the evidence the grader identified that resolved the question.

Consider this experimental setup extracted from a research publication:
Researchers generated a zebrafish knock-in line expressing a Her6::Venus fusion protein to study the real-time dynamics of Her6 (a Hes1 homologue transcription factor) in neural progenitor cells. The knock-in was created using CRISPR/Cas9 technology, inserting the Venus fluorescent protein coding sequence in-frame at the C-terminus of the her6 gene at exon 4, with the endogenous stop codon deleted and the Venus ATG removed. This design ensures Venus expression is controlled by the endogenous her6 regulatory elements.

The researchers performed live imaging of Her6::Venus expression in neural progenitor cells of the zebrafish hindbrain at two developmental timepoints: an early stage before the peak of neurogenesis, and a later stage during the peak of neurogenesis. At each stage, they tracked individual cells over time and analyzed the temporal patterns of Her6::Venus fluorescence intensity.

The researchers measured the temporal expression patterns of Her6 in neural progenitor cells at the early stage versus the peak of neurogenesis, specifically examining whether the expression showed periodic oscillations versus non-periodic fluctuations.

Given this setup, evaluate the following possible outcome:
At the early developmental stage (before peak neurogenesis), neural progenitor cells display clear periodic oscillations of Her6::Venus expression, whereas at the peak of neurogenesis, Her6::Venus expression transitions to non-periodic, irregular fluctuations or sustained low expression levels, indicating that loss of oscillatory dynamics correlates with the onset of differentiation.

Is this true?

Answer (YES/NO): NO